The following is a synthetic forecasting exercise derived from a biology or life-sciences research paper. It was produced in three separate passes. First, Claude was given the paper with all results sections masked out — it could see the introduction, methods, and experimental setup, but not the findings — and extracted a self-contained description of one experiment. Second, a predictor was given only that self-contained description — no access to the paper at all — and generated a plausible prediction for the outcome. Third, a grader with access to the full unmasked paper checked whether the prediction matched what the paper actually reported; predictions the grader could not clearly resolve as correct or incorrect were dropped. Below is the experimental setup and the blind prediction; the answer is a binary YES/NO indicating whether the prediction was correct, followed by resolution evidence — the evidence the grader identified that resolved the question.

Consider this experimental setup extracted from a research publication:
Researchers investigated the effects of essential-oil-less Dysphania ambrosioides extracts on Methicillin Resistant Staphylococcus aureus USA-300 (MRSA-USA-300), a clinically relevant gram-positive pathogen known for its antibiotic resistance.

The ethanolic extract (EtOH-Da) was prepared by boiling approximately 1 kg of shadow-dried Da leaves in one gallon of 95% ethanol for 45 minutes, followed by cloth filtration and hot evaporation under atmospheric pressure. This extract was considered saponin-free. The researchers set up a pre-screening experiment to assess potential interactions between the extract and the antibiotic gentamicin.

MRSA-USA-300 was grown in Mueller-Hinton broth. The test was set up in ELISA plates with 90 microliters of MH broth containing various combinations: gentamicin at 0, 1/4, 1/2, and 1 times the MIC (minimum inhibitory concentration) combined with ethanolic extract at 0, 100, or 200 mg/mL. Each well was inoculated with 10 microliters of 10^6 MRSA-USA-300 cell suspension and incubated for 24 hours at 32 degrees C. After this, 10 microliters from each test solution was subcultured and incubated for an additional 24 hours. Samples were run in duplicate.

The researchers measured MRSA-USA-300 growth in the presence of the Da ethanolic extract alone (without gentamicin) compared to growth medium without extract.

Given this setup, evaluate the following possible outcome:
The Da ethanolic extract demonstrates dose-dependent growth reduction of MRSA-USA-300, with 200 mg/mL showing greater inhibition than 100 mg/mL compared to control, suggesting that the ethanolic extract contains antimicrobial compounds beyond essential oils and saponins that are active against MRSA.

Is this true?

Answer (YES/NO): NO